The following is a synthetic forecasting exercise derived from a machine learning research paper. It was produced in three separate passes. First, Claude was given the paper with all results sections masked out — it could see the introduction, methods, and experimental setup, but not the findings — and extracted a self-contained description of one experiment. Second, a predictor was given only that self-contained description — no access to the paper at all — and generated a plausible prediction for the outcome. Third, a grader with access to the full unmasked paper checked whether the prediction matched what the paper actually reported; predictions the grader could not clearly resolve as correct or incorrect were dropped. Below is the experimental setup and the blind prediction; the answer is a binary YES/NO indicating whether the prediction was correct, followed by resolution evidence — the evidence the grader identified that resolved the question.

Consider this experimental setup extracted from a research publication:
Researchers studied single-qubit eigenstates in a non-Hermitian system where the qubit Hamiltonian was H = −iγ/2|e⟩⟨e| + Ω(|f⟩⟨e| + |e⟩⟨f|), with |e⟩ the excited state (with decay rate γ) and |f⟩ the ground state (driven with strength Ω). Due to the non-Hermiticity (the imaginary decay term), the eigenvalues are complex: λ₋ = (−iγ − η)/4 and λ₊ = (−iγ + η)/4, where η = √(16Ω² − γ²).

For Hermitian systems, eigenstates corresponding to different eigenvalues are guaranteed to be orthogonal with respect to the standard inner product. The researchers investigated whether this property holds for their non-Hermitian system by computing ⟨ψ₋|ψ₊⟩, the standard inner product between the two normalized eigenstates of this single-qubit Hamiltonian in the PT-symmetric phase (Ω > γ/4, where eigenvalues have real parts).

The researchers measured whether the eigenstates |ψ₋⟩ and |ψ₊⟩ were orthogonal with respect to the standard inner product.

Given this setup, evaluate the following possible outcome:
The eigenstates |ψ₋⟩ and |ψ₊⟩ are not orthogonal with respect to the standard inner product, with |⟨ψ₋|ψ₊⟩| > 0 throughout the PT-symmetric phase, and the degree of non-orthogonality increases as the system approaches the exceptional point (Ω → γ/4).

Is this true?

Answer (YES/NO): YES